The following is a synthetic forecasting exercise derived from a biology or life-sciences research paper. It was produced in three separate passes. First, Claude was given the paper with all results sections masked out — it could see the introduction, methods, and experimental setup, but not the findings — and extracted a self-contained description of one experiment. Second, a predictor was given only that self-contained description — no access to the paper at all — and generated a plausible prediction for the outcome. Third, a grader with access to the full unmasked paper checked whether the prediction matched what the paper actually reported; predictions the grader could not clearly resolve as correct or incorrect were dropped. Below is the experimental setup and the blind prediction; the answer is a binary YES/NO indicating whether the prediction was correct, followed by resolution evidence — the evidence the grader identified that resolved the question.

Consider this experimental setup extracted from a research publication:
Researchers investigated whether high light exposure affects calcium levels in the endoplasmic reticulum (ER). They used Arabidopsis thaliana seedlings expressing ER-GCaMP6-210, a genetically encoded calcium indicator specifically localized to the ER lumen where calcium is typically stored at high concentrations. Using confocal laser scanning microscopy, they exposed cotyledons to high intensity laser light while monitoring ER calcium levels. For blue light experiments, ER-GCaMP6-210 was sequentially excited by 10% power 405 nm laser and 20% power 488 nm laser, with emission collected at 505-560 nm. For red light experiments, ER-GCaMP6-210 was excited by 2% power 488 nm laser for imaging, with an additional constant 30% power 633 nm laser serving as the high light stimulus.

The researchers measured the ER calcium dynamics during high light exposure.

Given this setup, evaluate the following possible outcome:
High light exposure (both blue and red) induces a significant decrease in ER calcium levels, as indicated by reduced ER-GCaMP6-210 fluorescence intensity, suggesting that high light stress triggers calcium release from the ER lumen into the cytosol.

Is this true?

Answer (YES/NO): NO